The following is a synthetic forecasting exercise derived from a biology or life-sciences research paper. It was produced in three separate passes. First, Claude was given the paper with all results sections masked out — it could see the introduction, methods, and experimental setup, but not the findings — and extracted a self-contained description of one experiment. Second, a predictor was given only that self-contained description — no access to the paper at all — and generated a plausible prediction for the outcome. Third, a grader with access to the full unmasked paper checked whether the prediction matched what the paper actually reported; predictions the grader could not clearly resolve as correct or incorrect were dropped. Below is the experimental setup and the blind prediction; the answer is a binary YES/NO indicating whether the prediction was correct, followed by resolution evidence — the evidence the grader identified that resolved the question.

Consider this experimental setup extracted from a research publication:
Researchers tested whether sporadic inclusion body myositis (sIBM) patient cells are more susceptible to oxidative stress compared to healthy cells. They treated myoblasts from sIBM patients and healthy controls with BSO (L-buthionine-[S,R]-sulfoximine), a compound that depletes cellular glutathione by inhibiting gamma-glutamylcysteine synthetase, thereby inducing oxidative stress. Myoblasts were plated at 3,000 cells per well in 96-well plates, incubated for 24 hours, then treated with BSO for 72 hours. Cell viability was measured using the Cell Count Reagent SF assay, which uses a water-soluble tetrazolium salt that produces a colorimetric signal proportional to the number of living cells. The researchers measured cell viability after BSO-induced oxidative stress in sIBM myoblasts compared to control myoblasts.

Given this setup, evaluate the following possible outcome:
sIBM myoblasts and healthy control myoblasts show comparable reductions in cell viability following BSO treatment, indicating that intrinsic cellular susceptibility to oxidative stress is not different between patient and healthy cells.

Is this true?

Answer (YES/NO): NO